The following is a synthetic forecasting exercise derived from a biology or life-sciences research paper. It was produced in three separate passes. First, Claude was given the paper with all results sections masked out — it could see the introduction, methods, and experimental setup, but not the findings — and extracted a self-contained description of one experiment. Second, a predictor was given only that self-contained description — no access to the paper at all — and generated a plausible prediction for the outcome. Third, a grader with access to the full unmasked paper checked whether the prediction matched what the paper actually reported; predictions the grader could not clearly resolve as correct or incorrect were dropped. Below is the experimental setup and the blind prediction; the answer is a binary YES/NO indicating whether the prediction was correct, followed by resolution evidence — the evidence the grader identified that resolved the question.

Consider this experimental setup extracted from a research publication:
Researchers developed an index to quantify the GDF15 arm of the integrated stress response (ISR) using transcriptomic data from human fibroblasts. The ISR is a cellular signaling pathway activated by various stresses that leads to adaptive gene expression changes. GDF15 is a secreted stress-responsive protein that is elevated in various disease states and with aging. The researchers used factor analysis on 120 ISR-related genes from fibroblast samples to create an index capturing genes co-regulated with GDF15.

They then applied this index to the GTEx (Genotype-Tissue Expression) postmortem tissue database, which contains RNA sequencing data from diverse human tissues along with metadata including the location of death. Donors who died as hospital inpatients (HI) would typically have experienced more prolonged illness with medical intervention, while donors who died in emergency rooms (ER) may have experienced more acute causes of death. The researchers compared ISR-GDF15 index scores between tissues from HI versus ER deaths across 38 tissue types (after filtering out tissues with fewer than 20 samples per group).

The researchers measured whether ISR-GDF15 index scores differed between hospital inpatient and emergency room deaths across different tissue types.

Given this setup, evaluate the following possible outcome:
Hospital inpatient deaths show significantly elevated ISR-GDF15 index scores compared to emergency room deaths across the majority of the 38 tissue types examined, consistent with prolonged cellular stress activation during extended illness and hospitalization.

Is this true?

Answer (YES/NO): NO